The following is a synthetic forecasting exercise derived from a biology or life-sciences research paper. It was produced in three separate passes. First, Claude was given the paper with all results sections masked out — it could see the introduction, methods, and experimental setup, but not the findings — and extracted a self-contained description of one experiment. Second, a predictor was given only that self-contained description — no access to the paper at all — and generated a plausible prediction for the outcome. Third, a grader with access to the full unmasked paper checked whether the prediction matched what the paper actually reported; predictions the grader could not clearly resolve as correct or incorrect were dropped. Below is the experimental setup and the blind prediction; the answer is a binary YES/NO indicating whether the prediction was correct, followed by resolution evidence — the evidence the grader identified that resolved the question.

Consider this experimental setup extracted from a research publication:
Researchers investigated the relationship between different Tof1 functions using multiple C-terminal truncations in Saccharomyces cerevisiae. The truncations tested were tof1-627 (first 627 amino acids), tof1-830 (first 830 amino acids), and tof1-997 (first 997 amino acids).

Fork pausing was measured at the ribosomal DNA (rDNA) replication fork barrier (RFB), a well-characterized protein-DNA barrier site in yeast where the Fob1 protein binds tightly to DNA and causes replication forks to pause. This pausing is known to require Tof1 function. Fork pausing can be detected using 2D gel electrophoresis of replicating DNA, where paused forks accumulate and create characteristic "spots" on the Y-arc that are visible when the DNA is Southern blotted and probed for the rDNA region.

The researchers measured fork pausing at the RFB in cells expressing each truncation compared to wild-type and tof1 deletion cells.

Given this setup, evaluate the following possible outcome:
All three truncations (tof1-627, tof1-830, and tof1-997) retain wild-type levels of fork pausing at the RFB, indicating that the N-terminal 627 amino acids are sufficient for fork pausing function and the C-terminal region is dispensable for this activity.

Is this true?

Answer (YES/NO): NO